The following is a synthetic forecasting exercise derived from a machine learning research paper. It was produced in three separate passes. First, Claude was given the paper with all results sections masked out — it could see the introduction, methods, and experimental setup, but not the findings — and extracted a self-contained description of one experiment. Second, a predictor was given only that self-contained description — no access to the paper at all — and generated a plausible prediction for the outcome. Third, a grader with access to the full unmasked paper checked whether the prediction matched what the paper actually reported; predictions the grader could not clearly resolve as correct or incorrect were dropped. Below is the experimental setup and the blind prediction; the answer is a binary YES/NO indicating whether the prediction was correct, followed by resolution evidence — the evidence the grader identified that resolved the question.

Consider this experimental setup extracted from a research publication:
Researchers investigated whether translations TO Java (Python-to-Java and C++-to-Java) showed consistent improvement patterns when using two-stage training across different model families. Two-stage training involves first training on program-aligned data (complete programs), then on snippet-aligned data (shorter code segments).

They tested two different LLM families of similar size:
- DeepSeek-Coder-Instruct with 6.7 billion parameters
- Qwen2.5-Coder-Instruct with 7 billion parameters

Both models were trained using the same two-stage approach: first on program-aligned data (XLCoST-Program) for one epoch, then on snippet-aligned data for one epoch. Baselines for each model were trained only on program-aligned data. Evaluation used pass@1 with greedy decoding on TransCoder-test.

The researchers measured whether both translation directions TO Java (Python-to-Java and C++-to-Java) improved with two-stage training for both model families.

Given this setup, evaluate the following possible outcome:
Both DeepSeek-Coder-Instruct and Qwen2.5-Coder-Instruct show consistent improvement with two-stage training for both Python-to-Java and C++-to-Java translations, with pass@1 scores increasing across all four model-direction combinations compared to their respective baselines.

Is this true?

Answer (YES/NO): YES